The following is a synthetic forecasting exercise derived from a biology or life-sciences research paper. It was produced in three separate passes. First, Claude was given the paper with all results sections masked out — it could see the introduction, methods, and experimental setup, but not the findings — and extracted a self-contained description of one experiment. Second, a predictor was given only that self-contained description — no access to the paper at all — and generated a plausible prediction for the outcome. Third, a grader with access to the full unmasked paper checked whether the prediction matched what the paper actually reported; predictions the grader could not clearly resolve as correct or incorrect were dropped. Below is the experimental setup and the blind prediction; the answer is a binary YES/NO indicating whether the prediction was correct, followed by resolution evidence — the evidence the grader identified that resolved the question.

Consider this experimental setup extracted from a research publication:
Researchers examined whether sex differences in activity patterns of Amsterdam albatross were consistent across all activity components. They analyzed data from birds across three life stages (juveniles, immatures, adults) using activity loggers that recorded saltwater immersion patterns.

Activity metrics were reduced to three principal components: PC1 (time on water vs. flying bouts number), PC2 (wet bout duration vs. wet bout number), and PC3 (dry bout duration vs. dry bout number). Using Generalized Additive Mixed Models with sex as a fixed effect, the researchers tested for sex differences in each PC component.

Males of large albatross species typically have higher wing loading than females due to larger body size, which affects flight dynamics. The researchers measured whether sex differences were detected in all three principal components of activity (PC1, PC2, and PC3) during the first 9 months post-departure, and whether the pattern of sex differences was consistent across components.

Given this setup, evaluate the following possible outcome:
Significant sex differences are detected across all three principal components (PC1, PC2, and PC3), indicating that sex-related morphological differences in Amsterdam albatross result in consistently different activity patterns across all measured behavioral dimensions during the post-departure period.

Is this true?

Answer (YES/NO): YES